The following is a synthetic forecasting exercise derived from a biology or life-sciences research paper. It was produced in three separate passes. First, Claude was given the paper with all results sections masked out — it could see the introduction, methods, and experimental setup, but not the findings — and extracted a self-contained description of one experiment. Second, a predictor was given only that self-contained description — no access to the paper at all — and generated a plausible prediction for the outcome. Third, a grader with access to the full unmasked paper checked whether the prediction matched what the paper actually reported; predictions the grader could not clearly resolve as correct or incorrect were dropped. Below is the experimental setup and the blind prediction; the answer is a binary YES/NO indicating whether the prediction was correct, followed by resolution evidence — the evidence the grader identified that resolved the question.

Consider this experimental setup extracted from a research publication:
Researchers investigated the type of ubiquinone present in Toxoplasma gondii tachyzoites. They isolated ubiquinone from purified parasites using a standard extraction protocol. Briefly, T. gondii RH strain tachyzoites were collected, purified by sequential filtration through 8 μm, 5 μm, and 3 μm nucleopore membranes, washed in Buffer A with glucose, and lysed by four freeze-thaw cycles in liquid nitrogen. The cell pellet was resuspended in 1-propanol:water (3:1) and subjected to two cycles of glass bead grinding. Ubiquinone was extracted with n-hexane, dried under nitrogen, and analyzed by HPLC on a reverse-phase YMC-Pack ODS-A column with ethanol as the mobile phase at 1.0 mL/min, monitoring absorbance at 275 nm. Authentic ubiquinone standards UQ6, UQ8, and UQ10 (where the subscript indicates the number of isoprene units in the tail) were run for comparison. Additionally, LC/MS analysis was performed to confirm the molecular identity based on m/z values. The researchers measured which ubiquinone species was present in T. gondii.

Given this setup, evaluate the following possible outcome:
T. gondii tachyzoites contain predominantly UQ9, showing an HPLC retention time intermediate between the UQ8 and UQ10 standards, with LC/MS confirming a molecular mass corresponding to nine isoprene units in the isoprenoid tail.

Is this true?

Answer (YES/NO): NO